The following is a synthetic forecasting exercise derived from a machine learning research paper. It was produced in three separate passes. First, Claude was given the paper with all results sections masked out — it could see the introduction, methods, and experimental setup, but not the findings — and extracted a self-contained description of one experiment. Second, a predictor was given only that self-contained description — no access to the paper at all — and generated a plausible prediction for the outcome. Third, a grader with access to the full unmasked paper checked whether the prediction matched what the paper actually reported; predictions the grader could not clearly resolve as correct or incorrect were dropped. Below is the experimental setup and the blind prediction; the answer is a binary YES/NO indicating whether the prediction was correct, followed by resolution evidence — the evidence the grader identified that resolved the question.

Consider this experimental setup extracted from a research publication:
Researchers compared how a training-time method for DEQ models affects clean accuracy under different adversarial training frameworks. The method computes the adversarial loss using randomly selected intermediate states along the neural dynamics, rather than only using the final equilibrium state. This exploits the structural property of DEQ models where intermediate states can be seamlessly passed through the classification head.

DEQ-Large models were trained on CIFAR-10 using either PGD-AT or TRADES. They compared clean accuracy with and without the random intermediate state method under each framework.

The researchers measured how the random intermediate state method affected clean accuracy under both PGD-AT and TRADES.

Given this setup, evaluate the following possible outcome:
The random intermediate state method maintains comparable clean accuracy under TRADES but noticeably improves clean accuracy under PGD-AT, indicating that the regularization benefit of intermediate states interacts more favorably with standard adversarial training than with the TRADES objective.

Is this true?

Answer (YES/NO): NO